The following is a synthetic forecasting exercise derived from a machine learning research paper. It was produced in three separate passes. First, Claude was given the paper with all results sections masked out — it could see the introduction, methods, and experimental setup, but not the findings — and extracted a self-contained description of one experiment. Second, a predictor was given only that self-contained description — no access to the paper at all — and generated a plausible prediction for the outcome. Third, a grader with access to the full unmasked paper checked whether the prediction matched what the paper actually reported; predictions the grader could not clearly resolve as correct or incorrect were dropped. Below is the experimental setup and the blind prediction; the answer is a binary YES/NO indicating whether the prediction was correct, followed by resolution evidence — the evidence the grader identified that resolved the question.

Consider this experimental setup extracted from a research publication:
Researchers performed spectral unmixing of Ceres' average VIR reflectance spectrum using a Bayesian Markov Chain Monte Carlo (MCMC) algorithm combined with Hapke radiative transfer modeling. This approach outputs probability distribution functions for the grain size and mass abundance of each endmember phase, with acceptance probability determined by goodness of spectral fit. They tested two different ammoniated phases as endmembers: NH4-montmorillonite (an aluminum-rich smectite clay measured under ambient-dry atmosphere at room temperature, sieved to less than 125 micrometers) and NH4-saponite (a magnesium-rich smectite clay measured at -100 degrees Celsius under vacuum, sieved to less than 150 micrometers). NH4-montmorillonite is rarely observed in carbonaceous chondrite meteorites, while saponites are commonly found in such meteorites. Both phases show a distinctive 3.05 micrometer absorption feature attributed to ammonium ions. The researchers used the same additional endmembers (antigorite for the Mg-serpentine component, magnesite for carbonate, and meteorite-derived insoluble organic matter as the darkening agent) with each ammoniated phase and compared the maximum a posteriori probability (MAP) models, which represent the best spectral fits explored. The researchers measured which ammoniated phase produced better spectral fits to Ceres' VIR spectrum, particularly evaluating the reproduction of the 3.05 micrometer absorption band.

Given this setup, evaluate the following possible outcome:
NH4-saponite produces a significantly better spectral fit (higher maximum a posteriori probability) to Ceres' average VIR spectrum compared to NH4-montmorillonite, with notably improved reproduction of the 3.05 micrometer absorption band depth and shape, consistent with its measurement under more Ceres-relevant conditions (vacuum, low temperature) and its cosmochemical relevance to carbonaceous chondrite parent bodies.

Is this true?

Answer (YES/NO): NO